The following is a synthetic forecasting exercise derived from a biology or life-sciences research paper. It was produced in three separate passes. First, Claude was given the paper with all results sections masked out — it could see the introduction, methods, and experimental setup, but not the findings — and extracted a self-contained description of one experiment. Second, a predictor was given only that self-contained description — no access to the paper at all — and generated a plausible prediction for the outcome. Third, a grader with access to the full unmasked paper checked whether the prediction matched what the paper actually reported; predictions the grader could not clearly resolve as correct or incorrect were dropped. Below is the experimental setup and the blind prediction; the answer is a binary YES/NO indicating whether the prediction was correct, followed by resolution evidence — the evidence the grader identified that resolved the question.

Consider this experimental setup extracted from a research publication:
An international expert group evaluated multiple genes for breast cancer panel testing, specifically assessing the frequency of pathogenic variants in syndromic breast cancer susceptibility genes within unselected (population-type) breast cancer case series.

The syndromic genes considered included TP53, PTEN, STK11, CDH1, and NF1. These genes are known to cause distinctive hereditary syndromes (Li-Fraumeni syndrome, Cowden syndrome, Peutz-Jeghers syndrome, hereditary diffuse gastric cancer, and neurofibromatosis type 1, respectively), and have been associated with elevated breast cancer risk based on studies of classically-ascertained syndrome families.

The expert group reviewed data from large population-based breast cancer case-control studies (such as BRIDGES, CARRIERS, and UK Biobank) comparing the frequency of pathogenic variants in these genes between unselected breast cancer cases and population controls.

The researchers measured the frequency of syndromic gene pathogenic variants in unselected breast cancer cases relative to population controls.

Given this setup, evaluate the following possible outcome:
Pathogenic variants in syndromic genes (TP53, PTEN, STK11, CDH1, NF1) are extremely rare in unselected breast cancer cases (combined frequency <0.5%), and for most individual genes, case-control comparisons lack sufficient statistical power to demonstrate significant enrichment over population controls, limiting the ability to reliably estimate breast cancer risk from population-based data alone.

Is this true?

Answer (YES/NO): YES